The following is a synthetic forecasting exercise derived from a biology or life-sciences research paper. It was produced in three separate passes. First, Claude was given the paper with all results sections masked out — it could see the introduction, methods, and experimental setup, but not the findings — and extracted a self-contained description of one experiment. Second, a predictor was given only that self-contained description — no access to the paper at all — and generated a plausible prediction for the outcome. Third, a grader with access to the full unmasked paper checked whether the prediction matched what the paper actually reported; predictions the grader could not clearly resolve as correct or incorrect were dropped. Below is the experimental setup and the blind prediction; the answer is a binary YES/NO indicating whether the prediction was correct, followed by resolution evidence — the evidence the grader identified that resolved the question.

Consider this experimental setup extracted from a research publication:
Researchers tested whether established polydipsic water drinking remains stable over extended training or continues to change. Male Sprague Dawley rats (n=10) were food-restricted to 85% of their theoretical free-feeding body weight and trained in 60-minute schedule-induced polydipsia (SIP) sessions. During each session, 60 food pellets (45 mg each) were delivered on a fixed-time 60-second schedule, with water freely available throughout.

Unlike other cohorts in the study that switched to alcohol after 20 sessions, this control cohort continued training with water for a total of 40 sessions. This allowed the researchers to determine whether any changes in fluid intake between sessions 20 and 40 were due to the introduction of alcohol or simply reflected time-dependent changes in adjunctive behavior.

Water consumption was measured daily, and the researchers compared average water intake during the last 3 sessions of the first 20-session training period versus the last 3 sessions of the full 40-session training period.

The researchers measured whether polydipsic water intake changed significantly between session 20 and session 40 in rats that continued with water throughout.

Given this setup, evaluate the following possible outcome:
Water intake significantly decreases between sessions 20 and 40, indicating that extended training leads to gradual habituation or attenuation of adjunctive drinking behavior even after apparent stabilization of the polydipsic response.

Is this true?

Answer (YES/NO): NO